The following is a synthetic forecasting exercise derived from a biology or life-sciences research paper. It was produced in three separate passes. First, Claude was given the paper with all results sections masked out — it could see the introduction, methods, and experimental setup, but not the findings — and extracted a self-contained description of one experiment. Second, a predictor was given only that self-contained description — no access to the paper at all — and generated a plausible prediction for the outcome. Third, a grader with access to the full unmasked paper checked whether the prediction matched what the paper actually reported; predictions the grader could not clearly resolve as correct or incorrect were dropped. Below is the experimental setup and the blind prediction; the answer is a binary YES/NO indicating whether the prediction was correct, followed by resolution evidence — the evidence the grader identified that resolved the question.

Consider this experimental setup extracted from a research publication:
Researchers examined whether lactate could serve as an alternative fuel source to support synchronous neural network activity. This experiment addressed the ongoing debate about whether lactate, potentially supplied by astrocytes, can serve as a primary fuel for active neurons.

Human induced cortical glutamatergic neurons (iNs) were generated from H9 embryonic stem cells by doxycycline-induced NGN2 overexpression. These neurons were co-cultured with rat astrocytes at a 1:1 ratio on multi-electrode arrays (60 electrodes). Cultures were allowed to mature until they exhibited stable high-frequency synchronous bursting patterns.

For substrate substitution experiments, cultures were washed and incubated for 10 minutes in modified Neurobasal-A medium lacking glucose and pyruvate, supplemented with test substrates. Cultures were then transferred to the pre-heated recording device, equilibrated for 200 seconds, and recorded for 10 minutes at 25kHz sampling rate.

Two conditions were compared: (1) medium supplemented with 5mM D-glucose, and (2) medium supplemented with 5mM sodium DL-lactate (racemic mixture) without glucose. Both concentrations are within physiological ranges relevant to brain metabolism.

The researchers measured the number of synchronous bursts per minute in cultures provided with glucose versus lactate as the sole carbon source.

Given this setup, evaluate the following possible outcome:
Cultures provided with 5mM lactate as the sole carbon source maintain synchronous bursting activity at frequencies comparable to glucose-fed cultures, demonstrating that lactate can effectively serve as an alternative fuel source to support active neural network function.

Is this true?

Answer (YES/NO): NO